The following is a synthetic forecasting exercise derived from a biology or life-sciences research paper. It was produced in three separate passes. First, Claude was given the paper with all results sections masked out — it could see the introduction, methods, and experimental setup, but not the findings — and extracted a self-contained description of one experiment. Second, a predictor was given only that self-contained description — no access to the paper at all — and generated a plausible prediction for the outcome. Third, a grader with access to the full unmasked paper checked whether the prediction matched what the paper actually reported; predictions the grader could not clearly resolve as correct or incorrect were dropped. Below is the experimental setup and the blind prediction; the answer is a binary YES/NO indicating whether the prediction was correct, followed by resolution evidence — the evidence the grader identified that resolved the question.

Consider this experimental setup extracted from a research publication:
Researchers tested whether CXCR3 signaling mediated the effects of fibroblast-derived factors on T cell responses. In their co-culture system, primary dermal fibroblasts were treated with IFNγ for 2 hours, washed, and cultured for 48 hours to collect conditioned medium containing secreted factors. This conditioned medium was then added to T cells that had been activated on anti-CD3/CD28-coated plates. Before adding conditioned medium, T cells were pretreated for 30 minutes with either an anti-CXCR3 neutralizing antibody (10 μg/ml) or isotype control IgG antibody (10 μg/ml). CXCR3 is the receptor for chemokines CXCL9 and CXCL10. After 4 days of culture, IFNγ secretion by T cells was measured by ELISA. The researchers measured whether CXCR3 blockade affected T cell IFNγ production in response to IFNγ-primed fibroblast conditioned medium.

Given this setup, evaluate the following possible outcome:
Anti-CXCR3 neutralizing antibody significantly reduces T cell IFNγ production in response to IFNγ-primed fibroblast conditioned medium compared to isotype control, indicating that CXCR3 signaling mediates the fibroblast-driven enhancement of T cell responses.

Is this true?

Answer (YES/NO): YES